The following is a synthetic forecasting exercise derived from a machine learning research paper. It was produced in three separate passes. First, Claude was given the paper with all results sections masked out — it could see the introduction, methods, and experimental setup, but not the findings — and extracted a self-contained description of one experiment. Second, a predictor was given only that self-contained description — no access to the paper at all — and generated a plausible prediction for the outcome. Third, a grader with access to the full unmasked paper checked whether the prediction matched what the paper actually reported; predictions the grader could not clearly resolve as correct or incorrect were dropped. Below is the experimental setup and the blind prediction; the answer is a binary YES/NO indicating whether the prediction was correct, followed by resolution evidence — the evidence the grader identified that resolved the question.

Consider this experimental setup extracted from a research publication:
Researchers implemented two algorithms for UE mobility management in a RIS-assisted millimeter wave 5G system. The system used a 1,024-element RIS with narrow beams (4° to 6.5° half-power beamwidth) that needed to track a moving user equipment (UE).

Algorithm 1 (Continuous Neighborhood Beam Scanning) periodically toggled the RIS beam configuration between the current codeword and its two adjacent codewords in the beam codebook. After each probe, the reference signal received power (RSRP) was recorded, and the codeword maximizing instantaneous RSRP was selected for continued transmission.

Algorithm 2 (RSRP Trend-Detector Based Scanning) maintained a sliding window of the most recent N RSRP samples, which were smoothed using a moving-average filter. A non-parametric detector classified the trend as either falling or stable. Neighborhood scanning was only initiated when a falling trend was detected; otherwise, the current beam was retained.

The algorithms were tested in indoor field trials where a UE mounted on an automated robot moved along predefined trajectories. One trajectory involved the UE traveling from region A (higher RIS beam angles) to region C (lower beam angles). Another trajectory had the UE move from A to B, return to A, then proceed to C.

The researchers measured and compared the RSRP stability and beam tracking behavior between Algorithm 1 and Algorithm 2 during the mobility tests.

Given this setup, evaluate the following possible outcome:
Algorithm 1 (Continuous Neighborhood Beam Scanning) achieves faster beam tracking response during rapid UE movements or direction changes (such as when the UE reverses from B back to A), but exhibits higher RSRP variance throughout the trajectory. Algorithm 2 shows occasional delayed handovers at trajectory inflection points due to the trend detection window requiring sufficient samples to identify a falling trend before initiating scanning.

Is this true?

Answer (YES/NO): YES